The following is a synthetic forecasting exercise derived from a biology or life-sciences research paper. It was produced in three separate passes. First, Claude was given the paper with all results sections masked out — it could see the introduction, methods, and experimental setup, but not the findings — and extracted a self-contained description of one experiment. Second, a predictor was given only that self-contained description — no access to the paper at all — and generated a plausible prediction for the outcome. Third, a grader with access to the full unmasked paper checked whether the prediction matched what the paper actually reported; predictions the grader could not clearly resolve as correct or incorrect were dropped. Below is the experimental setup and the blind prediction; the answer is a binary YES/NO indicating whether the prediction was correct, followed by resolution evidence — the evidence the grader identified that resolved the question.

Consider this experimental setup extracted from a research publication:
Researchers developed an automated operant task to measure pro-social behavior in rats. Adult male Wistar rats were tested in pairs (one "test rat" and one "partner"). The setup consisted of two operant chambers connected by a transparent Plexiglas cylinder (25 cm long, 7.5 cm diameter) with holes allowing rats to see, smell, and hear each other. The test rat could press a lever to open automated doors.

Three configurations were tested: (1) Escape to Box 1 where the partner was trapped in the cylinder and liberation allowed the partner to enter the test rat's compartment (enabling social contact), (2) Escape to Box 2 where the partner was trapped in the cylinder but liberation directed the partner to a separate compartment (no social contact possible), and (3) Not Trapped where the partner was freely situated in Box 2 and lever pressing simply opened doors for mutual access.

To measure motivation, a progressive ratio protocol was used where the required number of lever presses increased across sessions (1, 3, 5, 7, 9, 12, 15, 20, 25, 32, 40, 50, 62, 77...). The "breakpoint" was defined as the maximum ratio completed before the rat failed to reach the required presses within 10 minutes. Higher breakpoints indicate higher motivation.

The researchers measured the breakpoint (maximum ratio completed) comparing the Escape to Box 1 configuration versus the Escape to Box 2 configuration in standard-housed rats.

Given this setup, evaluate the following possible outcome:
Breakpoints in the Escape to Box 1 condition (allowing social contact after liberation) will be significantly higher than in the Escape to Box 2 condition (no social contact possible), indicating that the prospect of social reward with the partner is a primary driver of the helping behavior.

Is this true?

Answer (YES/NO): NO